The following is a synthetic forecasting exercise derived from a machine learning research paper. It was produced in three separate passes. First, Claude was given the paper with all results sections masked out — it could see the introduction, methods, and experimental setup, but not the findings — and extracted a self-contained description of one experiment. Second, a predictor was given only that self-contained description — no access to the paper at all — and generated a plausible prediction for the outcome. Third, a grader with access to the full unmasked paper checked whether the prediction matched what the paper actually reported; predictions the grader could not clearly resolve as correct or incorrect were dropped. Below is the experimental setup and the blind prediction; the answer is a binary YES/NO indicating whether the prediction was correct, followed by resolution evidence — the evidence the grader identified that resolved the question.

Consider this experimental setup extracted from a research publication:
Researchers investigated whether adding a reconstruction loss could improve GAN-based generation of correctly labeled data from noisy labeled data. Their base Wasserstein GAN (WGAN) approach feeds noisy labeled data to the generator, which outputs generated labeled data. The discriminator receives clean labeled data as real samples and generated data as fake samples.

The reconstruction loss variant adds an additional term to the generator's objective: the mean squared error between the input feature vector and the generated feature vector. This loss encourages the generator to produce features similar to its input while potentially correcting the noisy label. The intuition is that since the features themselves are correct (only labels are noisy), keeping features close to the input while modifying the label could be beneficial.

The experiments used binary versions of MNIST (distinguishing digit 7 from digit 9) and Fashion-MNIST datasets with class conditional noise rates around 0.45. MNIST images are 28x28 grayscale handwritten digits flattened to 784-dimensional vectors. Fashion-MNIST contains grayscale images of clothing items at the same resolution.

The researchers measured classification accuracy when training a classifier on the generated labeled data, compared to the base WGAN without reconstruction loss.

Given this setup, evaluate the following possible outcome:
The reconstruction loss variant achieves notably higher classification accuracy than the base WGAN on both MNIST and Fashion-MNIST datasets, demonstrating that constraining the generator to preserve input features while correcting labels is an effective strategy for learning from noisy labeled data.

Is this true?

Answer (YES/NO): NO